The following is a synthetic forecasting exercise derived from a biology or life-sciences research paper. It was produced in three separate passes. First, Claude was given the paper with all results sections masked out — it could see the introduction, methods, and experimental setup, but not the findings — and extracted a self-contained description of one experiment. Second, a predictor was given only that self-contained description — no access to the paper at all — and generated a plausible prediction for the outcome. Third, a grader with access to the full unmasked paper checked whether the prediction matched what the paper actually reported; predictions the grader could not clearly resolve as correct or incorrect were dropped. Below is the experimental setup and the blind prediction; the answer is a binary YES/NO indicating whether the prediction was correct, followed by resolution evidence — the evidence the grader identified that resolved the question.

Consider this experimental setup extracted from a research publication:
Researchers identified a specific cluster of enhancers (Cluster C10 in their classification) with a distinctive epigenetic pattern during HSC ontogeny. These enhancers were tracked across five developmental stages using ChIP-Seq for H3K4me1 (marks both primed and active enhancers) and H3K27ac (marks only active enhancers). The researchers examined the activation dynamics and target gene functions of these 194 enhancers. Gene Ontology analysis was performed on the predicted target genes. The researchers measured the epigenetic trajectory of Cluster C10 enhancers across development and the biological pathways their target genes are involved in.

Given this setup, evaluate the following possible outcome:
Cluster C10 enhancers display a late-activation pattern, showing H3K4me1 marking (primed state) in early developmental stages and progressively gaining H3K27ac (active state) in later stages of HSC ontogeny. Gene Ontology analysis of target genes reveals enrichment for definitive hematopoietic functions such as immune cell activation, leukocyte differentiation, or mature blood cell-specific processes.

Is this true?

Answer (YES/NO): NO